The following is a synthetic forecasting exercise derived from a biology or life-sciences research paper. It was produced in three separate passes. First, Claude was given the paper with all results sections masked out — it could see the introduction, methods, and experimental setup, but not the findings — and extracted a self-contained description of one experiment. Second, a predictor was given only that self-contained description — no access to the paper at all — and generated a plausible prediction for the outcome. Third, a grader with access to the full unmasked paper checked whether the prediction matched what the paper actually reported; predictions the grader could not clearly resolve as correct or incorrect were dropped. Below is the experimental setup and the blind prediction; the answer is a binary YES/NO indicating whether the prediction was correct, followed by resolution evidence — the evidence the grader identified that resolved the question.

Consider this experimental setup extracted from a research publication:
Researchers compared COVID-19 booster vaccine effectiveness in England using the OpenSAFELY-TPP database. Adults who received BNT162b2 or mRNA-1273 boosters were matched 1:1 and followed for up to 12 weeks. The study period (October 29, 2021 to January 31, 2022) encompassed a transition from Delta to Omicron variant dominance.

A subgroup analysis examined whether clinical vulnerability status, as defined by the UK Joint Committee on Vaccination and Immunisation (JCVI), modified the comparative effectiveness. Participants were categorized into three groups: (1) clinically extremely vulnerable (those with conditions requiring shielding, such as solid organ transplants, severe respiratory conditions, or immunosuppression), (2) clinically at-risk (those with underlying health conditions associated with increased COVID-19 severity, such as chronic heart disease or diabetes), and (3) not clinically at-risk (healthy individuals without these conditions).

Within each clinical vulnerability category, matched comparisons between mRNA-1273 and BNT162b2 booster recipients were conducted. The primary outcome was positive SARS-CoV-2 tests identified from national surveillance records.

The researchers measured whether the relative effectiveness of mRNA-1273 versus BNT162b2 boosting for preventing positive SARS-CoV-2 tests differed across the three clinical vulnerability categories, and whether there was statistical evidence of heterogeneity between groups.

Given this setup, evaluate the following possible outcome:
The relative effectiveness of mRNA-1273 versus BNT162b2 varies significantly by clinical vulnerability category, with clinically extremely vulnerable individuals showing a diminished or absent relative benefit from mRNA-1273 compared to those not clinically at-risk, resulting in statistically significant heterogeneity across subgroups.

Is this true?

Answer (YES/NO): NO